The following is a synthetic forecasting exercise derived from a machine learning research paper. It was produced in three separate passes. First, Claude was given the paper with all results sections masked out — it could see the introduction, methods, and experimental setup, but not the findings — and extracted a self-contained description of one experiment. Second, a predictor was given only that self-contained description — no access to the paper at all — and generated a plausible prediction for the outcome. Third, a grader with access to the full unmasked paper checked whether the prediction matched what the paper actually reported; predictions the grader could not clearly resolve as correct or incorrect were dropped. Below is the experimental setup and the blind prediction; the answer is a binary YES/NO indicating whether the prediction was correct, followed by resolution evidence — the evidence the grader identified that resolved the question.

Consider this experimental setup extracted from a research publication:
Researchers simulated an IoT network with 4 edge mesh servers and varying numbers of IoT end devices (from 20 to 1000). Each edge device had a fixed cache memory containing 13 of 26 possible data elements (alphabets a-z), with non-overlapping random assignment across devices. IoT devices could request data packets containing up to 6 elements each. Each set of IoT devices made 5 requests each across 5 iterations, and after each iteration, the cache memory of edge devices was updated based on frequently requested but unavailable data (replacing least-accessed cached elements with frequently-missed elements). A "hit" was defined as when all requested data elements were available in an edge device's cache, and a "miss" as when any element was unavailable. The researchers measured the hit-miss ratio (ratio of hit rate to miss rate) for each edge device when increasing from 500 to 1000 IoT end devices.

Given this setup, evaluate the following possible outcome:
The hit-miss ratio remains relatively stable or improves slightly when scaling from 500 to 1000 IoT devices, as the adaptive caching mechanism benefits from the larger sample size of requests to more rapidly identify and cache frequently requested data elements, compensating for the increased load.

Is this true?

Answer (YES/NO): NO